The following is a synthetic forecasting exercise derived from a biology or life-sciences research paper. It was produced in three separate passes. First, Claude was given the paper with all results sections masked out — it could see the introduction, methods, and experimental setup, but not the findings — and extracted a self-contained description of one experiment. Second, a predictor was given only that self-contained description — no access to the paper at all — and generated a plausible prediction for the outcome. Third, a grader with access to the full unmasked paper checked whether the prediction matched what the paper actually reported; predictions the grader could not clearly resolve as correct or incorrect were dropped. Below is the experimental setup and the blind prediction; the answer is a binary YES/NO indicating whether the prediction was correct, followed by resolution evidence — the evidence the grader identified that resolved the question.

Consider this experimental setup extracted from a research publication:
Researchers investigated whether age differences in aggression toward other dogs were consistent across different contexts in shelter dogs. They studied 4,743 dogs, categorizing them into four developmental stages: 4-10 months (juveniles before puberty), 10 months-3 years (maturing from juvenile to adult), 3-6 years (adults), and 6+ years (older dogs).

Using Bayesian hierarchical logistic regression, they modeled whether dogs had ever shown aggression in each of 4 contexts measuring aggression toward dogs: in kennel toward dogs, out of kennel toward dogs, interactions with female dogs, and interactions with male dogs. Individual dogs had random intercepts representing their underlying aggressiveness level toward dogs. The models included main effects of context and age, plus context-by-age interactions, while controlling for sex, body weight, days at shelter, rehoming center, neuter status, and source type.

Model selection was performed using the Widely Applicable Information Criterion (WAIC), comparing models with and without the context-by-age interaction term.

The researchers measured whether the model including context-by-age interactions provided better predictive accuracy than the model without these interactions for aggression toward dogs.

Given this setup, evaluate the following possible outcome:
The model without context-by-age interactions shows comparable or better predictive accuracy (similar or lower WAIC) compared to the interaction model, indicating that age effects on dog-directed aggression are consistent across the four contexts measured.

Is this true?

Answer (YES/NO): NO